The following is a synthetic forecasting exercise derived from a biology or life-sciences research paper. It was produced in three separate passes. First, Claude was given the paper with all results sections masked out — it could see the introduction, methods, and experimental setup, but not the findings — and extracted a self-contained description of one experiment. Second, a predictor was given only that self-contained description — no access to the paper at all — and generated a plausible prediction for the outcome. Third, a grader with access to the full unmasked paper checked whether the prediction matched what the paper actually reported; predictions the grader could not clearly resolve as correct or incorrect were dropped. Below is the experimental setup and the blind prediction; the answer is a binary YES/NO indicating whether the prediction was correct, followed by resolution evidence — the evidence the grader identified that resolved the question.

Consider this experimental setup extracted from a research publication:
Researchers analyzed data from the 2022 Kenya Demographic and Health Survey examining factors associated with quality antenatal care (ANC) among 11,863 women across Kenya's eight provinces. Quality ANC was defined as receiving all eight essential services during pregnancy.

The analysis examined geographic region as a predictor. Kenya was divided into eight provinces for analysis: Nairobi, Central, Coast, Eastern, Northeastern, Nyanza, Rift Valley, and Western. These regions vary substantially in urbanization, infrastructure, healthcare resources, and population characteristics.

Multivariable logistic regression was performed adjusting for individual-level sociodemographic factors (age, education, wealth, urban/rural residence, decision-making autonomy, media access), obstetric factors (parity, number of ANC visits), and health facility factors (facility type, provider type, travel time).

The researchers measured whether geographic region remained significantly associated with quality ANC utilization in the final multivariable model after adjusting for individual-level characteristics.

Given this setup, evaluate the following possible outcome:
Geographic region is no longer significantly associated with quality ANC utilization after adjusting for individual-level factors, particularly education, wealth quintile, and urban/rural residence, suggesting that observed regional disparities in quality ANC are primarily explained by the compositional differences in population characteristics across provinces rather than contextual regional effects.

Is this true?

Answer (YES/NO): NO